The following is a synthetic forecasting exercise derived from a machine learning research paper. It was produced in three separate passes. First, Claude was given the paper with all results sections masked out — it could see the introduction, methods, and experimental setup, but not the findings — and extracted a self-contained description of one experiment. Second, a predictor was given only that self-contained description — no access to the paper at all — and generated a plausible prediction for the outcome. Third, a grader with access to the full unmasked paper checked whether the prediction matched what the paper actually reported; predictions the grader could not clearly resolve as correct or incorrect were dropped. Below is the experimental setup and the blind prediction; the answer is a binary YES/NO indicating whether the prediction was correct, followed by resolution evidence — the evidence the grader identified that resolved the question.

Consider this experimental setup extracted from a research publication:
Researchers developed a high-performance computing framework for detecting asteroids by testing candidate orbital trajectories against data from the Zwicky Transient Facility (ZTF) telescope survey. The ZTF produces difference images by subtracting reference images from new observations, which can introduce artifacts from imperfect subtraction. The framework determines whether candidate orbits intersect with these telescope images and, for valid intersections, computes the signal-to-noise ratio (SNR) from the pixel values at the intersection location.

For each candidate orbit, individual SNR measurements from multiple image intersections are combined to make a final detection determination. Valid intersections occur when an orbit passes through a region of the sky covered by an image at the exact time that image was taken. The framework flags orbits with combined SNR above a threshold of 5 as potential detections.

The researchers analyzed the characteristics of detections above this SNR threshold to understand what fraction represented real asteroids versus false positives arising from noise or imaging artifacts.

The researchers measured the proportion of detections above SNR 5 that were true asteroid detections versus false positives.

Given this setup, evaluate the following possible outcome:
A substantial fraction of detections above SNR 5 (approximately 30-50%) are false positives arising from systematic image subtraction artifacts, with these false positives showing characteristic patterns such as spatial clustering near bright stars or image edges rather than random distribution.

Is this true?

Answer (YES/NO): NO